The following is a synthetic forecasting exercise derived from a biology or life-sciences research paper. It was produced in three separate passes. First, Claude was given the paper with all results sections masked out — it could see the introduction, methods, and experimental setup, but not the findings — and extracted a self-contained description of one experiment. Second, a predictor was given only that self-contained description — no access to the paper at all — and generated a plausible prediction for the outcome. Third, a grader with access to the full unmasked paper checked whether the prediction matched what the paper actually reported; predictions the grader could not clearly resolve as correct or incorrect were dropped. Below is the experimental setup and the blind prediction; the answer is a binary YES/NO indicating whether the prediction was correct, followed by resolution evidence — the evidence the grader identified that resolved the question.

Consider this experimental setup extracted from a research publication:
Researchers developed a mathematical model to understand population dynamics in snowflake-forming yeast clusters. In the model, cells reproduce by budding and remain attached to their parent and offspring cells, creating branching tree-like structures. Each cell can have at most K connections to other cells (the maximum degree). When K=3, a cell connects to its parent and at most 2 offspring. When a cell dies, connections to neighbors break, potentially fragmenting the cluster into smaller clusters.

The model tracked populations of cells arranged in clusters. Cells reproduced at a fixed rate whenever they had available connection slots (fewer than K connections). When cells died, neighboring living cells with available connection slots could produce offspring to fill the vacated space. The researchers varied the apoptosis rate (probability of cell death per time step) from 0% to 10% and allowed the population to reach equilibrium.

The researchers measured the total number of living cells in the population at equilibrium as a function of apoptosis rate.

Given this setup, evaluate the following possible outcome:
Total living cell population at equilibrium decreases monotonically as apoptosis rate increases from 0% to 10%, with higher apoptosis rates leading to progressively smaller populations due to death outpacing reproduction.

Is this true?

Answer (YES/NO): NO